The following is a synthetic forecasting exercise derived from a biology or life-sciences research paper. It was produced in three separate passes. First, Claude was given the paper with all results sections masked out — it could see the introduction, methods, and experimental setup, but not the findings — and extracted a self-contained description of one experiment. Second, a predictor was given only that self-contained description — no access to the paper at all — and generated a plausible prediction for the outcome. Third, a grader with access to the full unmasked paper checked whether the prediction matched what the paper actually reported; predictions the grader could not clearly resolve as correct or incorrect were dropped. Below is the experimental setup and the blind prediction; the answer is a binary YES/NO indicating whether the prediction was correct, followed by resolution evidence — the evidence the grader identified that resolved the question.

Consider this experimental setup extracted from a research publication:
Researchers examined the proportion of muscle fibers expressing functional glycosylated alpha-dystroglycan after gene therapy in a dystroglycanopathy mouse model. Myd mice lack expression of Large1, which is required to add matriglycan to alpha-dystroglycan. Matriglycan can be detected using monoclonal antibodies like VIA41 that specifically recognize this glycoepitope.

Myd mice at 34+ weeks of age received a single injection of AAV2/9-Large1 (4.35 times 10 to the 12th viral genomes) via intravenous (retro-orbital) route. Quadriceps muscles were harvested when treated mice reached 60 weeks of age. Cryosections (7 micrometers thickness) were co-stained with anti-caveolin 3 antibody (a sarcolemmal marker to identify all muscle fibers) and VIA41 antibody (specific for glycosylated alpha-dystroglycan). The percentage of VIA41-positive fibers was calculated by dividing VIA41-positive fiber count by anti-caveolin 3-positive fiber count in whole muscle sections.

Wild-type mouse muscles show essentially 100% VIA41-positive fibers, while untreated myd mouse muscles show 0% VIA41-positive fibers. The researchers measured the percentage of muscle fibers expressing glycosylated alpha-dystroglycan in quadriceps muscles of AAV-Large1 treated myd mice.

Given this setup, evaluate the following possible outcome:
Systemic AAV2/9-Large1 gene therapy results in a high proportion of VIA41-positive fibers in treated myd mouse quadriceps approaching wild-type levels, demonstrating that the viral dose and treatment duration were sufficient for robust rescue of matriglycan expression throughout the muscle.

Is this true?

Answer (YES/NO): YES